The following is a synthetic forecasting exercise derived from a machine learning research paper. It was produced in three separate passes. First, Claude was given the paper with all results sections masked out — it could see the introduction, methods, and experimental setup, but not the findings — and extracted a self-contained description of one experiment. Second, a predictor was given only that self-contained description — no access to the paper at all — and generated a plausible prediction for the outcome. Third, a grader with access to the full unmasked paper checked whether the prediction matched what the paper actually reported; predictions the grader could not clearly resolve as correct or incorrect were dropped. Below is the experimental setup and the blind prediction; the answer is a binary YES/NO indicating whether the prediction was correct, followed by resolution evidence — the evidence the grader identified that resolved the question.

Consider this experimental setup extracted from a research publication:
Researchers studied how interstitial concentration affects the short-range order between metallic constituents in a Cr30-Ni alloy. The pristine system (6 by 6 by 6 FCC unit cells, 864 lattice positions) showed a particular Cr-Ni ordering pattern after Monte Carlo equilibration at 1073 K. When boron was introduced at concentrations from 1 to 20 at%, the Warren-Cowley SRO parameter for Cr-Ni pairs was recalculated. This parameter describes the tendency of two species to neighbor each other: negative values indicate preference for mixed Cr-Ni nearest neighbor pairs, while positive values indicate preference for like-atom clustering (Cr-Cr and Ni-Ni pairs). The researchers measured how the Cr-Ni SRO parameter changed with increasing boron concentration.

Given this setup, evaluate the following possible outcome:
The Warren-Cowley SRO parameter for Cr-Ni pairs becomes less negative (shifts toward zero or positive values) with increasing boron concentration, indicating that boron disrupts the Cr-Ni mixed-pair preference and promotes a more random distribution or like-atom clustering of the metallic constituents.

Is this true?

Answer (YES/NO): NO